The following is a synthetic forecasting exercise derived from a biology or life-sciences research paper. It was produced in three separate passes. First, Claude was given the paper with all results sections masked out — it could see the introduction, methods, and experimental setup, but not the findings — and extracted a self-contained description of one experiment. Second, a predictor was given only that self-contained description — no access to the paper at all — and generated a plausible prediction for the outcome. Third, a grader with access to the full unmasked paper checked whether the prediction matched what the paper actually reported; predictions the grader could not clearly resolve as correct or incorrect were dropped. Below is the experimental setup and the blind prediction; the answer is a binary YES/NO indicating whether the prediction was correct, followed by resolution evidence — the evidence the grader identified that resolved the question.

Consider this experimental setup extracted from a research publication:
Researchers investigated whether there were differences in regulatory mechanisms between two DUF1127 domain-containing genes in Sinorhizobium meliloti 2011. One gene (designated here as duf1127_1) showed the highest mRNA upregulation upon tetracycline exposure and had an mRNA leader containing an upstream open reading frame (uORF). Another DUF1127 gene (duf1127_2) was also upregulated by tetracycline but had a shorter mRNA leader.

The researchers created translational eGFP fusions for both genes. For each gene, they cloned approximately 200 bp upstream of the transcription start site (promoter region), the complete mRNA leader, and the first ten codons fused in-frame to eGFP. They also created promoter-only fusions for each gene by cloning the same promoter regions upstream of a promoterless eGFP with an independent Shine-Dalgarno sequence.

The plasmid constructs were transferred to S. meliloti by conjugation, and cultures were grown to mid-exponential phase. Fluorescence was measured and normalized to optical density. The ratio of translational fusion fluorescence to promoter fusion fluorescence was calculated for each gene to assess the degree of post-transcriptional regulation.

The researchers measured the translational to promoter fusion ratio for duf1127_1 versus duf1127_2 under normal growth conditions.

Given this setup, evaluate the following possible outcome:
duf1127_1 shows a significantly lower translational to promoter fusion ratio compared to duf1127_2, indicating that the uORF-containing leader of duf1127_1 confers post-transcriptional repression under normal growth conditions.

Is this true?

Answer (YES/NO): YES